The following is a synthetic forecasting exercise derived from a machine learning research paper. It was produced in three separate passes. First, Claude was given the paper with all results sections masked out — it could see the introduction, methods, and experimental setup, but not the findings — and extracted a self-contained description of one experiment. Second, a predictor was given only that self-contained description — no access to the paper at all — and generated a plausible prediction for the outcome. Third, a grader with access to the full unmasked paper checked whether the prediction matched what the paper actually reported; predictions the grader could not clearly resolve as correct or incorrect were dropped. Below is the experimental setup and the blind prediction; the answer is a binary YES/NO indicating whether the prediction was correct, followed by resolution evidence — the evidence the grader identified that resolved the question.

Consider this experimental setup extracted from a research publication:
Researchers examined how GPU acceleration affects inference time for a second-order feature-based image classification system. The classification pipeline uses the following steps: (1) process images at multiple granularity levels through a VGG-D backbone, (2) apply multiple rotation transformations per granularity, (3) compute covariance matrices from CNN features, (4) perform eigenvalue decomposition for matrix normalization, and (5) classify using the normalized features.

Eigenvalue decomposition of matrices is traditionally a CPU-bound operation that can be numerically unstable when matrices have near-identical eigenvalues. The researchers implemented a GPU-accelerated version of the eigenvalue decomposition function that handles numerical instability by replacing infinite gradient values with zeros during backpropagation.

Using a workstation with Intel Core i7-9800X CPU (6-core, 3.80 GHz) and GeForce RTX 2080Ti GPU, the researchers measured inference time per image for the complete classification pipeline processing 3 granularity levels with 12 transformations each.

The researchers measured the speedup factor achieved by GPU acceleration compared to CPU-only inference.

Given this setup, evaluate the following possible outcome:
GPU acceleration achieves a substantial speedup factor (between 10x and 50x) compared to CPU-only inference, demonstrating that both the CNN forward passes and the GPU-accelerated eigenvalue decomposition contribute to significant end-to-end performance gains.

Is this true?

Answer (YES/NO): NO